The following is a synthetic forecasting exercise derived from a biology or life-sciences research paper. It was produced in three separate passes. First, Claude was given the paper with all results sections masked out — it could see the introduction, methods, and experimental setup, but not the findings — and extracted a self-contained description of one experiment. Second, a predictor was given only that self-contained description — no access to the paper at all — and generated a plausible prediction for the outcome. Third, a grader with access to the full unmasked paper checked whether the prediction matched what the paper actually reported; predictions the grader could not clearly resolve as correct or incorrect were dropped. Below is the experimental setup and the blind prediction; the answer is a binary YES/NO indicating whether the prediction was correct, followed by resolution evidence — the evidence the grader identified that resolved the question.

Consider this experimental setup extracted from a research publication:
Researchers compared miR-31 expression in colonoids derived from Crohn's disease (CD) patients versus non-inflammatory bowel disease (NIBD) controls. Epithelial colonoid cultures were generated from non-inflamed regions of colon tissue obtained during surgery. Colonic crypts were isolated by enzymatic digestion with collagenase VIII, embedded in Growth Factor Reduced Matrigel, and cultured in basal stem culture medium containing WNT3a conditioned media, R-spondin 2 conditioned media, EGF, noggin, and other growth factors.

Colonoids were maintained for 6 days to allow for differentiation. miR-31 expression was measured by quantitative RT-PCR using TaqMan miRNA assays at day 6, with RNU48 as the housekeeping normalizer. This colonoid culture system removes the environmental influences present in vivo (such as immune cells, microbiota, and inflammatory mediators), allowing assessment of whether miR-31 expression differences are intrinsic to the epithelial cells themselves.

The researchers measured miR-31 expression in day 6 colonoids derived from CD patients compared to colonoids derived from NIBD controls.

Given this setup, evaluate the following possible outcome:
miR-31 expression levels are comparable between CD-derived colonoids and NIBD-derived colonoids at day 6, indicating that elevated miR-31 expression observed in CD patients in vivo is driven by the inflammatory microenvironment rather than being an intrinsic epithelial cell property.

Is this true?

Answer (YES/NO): NO